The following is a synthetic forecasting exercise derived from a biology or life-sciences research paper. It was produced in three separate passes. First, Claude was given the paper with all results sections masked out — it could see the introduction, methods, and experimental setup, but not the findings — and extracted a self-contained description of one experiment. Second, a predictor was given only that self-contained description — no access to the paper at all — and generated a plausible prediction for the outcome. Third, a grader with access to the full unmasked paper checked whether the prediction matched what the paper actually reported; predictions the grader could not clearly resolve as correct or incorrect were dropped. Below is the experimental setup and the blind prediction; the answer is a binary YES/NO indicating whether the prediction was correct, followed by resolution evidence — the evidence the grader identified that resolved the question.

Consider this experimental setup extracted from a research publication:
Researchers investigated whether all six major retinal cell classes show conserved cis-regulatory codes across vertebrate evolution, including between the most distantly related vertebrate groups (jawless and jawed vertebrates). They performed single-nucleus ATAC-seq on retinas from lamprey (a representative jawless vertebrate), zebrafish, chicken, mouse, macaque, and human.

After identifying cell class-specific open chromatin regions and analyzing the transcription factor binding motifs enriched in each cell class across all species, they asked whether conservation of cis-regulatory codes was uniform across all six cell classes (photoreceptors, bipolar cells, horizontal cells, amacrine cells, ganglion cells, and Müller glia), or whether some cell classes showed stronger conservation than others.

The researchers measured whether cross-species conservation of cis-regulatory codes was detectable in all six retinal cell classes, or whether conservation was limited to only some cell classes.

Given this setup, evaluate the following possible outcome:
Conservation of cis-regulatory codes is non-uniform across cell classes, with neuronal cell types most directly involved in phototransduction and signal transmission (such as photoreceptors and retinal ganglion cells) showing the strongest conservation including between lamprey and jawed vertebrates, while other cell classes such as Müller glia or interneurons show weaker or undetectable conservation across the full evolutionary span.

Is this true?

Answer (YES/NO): NO